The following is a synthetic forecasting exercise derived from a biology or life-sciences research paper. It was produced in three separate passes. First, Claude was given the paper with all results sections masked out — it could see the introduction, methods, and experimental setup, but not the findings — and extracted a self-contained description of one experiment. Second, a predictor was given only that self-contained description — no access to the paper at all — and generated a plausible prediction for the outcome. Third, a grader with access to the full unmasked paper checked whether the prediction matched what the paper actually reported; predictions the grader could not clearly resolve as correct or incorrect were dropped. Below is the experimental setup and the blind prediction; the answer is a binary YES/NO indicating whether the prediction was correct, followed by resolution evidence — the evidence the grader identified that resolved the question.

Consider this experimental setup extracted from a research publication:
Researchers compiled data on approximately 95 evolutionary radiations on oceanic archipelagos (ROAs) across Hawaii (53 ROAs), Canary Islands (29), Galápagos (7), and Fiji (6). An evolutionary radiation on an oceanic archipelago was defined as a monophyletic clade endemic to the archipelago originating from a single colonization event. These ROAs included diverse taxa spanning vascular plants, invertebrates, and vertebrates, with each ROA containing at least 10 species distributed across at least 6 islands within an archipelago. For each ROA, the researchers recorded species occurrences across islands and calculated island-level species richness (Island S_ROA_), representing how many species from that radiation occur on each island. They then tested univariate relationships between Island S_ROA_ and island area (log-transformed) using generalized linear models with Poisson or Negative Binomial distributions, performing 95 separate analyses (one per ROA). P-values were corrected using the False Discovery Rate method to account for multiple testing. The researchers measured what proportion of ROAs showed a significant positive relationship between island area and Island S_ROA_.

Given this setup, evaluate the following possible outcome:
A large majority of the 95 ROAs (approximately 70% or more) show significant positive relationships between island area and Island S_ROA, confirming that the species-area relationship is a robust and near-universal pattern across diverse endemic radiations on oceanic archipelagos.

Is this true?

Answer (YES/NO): NO